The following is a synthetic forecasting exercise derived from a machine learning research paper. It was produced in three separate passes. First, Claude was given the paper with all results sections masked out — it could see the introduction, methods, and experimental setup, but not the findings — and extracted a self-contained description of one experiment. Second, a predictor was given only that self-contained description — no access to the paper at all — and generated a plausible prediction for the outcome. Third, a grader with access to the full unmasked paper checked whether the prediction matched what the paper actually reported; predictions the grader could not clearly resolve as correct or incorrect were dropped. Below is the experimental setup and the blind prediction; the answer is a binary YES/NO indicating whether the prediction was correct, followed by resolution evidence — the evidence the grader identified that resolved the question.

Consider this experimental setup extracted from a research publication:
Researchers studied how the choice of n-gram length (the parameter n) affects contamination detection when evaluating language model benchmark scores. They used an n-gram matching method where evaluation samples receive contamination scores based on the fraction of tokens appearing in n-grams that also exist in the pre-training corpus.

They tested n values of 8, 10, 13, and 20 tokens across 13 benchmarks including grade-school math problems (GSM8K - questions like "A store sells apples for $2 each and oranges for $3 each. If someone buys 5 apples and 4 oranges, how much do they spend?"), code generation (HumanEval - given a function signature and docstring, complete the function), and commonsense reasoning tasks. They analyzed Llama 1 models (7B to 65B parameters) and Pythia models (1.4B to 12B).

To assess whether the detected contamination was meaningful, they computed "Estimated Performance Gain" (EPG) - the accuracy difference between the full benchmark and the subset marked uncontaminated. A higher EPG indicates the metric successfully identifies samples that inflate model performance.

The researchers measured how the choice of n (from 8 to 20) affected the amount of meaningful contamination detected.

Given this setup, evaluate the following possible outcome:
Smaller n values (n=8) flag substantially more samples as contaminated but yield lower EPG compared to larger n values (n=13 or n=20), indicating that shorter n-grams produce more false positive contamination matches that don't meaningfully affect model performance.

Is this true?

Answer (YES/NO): NO